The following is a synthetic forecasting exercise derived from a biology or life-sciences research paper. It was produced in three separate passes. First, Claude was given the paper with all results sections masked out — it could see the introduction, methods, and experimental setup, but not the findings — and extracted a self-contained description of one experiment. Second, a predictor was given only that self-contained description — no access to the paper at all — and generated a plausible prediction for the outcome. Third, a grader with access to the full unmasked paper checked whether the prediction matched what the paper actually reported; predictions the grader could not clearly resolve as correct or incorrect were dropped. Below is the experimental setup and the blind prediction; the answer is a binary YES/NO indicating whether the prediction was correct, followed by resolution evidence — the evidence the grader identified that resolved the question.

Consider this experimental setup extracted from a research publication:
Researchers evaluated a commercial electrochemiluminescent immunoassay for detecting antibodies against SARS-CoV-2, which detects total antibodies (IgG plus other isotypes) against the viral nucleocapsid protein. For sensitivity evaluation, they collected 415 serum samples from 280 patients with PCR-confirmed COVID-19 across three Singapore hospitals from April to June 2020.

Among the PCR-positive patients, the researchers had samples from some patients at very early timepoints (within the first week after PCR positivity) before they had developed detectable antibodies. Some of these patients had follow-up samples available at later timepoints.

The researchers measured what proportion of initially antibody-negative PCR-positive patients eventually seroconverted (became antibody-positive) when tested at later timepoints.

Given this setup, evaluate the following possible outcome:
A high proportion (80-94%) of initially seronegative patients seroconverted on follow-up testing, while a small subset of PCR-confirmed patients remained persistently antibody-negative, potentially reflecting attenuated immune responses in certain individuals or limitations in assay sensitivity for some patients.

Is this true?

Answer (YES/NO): NO